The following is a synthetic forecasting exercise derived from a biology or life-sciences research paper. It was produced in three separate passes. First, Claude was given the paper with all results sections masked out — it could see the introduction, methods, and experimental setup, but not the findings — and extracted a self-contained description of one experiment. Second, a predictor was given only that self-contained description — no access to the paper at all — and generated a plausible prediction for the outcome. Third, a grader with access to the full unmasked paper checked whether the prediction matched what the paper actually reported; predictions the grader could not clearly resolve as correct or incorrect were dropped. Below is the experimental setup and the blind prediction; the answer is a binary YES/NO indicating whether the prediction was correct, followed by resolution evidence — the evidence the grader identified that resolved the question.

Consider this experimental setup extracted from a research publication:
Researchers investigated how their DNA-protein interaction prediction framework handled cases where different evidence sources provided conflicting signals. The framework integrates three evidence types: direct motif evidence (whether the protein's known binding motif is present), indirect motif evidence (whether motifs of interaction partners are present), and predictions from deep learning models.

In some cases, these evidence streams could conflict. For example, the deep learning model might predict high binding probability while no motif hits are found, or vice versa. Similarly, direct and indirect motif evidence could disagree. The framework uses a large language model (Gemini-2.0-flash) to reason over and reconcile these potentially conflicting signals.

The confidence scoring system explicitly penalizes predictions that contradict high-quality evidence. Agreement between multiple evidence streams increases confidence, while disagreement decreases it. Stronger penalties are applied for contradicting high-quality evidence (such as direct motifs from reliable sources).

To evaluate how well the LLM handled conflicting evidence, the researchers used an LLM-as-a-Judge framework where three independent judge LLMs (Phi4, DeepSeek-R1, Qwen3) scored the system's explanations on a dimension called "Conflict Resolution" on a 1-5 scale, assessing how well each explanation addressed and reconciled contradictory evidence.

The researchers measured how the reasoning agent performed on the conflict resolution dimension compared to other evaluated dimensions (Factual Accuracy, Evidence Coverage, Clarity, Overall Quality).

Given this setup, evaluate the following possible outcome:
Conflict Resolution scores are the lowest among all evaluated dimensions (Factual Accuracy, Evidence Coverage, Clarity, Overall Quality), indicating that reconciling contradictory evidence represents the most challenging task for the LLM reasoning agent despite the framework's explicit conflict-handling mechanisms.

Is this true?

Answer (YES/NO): NO